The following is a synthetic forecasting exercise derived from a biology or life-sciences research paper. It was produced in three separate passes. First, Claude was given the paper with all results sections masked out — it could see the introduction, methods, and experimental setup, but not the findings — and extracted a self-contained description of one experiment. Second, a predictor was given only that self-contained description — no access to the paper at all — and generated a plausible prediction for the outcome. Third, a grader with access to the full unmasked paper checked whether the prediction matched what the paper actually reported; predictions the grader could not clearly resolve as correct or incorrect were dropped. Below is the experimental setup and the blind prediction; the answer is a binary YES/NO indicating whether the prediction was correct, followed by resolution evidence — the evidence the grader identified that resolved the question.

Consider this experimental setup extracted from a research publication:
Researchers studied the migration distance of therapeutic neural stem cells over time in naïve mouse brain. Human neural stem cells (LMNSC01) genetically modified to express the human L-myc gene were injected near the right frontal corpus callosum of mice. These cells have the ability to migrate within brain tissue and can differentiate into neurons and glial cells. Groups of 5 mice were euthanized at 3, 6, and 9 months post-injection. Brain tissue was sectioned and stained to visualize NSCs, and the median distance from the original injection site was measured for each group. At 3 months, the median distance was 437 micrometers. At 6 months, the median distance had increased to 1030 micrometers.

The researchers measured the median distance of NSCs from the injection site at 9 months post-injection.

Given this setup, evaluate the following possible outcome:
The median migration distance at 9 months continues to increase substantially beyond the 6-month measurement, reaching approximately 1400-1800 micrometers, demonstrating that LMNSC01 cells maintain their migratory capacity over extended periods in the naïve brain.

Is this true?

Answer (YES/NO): NO